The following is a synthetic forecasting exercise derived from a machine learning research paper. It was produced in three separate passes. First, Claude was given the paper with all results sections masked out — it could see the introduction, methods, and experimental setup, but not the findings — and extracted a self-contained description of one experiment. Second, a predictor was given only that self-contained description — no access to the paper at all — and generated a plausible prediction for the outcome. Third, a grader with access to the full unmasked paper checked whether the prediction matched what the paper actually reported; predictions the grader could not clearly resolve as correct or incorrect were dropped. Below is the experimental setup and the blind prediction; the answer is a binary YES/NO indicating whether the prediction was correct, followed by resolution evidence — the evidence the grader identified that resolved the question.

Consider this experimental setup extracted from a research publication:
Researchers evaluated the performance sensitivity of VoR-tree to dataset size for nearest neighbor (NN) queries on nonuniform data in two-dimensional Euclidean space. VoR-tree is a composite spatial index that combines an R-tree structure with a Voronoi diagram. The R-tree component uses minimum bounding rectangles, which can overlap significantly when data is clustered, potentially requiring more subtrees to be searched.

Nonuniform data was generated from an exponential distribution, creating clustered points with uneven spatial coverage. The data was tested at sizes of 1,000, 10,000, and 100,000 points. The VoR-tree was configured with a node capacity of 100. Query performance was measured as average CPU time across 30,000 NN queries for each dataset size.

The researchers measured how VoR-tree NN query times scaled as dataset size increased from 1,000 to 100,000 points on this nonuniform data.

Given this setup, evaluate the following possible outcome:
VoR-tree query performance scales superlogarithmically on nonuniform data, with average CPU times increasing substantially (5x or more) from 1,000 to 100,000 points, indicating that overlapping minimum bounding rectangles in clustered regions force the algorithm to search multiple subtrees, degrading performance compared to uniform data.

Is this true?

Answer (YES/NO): YES